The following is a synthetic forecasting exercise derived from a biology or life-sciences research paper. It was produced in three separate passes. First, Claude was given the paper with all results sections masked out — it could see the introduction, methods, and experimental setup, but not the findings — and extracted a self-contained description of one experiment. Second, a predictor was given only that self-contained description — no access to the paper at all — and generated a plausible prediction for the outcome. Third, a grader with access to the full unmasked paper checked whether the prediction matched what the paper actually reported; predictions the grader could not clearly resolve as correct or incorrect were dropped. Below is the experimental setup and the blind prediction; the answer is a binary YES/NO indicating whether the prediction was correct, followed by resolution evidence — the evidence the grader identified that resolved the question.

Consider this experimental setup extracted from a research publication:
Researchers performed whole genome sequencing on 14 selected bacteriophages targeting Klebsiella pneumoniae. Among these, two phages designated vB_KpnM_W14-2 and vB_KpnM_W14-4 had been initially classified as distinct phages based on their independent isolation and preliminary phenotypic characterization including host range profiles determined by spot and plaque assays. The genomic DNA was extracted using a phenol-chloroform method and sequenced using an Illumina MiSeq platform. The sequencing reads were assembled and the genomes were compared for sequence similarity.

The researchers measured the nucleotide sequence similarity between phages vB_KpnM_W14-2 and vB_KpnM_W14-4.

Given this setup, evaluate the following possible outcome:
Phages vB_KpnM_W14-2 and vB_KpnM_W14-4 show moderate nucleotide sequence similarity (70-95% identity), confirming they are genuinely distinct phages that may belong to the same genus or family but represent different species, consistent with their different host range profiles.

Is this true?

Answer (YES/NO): NO